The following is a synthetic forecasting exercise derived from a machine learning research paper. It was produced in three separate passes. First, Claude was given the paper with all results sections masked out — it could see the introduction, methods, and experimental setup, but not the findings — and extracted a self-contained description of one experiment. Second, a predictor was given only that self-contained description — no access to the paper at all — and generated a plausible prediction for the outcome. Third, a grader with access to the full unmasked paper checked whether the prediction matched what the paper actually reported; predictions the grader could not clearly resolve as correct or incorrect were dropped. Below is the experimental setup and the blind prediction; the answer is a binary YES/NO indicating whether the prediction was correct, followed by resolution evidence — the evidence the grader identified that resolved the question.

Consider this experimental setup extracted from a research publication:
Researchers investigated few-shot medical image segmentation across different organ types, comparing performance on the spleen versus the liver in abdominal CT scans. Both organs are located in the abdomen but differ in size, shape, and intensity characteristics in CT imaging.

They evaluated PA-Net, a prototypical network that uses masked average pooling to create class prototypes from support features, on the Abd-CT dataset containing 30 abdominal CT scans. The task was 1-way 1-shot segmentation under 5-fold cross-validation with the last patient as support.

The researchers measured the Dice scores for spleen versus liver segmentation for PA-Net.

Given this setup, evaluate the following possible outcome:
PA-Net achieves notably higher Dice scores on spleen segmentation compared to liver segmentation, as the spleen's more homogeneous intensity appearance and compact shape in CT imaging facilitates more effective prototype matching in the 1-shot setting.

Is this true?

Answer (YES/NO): NO